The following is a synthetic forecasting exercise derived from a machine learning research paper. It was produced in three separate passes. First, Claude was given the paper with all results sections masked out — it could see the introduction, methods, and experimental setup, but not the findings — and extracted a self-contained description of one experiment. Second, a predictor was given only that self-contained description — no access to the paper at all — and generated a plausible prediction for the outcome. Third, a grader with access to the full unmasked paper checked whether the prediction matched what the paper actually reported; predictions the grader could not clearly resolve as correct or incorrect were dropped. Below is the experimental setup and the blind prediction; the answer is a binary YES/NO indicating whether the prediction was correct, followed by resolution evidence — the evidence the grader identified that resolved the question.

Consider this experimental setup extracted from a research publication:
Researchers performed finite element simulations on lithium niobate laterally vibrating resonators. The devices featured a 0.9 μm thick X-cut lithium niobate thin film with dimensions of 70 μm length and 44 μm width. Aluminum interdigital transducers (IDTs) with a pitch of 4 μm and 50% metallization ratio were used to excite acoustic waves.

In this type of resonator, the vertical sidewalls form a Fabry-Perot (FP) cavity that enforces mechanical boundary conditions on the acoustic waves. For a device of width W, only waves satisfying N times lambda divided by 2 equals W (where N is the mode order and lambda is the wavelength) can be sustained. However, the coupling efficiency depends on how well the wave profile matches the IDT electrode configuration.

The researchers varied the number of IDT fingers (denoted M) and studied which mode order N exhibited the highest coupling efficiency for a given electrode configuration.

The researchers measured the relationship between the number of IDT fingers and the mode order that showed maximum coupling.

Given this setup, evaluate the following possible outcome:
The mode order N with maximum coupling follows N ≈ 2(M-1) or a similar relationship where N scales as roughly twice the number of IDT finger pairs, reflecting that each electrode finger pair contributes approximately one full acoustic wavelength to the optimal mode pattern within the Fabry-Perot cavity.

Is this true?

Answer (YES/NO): NO